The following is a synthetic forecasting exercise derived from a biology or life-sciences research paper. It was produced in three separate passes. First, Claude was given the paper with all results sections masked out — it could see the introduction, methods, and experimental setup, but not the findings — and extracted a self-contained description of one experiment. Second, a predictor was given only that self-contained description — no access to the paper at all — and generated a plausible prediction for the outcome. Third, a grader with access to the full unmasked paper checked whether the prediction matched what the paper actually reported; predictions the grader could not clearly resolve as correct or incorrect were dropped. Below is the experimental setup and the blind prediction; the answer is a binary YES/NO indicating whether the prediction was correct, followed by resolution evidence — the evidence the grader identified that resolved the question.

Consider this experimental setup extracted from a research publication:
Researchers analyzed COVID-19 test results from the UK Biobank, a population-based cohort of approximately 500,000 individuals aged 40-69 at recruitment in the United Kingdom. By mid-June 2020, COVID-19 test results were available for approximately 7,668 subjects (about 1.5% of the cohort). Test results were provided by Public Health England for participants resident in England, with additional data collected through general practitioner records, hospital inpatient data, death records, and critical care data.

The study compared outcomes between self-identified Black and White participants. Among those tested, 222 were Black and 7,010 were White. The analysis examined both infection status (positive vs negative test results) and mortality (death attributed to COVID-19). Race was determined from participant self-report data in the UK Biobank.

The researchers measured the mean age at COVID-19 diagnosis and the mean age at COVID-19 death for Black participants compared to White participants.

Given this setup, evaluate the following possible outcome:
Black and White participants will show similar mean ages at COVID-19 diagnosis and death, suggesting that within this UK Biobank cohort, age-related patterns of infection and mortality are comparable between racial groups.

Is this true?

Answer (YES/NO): NO